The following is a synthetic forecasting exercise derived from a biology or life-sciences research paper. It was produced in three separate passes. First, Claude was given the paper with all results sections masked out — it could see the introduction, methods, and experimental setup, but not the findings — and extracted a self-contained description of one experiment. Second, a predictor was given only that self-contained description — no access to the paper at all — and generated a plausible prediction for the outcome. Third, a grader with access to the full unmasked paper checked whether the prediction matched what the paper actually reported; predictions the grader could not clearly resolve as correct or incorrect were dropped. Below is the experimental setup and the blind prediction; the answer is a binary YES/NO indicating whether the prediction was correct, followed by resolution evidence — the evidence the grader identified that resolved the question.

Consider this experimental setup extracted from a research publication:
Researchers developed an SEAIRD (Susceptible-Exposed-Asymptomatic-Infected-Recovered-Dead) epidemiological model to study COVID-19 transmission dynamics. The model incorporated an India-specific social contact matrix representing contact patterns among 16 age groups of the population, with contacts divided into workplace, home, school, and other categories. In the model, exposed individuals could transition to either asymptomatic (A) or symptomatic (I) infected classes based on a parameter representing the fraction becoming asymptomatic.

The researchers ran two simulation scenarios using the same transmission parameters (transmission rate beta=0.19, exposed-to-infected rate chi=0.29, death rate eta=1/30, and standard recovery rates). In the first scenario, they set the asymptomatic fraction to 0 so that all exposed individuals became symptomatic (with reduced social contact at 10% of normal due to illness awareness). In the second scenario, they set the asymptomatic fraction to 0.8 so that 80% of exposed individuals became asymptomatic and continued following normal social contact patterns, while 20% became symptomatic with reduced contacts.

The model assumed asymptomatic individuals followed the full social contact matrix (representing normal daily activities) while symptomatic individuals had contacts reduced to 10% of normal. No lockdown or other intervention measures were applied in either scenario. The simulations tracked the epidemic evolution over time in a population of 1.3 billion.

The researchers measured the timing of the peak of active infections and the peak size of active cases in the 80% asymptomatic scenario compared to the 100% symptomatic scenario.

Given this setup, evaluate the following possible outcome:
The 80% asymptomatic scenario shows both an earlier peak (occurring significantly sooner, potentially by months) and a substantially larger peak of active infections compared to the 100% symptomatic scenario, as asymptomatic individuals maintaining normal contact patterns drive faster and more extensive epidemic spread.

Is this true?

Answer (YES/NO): YES